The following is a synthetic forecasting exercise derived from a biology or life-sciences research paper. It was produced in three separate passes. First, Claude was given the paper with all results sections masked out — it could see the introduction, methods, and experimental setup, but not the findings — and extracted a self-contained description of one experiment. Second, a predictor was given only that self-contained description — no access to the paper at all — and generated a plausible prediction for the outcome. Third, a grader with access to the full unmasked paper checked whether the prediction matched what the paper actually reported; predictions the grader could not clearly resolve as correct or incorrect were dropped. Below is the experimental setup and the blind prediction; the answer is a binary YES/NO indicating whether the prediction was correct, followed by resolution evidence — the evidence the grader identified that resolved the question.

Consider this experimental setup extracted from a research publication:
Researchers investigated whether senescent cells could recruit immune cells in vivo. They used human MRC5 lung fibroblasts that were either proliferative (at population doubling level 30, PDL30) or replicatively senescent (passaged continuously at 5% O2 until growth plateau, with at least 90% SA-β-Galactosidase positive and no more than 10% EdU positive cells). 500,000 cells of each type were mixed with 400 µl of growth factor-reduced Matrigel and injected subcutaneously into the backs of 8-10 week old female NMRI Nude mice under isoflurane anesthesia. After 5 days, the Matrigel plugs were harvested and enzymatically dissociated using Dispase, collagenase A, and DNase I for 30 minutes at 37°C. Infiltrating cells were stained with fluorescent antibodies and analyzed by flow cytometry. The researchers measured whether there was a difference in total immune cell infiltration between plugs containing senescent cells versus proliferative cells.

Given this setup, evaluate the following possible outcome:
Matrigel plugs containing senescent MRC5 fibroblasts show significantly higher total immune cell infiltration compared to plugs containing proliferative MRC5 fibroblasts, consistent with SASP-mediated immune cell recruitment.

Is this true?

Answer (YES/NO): NO